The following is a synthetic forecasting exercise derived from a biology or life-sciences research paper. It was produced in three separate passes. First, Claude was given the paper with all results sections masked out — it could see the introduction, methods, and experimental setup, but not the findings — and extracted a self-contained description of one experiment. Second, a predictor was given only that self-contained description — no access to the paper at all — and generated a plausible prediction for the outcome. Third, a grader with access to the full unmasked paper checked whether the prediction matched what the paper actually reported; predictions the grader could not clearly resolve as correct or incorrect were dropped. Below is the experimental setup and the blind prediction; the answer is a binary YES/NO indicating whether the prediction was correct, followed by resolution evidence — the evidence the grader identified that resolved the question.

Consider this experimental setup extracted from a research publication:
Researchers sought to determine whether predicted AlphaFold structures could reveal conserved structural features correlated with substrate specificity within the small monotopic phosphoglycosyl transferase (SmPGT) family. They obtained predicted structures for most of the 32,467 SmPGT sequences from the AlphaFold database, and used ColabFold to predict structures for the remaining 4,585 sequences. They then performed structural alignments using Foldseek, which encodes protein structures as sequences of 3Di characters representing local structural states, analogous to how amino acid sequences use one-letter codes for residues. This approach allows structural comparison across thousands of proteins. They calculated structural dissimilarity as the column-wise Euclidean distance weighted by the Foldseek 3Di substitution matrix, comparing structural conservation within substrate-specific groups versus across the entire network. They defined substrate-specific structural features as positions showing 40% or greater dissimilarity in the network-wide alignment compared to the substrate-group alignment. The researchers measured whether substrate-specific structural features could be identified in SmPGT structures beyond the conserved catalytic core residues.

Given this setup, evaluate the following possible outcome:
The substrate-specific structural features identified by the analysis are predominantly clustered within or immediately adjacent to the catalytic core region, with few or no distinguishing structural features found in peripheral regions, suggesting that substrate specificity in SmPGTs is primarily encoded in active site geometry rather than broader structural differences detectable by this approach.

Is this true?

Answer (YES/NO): NO